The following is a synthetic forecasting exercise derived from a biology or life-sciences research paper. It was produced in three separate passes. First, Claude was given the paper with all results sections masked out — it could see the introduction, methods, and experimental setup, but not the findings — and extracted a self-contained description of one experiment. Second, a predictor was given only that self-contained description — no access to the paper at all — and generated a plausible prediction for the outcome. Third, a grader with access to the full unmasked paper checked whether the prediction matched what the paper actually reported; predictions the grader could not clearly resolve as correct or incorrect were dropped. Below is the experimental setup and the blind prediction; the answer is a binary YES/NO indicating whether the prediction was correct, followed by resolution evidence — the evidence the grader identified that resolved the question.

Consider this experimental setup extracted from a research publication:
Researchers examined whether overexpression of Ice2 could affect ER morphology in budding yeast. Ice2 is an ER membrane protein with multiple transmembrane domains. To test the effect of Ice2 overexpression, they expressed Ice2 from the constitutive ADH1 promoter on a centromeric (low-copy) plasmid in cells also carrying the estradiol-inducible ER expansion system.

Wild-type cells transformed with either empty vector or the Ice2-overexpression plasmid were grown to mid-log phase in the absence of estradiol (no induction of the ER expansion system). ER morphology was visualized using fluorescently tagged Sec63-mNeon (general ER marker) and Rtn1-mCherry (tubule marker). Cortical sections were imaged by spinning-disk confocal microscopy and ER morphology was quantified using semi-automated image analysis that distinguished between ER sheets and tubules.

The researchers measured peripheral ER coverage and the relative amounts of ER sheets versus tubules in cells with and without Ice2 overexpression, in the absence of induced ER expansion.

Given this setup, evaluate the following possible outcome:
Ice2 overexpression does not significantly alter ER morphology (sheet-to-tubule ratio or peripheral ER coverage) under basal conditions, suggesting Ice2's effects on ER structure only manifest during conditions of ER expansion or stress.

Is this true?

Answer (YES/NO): NO